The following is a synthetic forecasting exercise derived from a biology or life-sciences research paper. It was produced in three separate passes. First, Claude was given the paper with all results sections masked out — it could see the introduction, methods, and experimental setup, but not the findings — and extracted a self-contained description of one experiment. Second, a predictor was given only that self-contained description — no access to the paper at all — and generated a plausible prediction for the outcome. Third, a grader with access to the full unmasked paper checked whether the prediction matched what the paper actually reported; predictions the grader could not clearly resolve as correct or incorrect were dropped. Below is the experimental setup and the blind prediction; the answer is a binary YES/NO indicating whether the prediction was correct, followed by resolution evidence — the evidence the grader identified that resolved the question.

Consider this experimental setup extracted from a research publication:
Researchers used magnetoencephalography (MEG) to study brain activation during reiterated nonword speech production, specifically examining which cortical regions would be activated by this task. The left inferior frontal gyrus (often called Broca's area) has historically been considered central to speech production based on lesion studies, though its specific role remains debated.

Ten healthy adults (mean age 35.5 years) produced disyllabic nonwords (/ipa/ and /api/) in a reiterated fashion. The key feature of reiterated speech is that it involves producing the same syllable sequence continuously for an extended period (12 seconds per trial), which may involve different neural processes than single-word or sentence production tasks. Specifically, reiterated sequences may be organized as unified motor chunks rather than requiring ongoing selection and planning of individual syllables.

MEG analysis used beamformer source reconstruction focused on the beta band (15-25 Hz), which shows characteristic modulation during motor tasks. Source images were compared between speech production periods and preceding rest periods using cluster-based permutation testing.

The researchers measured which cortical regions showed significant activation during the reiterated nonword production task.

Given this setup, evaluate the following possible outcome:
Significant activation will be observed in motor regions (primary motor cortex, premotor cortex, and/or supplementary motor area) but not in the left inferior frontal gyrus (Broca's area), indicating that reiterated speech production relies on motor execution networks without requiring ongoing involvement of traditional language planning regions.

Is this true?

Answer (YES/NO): YES